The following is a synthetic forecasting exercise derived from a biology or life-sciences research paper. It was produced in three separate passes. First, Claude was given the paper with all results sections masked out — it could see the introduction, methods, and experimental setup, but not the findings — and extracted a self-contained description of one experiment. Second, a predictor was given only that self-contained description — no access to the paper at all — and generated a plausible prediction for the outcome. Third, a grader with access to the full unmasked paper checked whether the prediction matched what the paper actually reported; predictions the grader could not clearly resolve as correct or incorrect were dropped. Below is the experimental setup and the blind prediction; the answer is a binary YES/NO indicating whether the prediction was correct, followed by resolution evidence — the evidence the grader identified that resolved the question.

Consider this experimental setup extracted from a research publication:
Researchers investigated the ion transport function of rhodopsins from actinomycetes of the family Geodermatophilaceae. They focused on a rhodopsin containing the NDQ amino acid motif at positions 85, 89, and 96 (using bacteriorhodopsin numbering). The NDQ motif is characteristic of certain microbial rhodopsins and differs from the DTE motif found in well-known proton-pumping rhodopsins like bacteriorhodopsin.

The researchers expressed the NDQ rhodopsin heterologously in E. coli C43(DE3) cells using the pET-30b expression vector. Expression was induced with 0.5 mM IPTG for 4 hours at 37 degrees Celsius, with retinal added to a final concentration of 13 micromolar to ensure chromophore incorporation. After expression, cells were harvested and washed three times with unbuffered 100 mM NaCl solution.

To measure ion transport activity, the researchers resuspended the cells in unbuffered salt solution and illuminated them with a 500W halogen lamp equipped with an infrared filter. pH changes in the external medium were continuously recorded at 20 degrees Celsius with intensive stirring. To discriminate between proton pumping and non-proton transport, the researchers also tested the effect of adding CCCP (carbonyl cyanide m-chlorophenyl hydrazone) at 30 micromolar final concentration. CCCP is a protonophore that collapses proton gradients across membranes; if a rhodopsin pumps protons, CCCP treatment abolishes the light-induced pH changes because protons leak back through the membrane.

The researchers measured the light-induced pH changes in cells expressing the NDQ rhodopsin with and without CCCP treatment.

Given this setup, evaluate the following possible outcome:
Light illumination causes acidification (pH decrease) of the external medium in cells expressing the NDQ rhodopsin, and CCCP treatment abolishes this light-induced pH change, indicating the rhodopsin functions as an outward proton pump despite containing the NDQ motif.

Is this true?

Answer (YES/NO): YES